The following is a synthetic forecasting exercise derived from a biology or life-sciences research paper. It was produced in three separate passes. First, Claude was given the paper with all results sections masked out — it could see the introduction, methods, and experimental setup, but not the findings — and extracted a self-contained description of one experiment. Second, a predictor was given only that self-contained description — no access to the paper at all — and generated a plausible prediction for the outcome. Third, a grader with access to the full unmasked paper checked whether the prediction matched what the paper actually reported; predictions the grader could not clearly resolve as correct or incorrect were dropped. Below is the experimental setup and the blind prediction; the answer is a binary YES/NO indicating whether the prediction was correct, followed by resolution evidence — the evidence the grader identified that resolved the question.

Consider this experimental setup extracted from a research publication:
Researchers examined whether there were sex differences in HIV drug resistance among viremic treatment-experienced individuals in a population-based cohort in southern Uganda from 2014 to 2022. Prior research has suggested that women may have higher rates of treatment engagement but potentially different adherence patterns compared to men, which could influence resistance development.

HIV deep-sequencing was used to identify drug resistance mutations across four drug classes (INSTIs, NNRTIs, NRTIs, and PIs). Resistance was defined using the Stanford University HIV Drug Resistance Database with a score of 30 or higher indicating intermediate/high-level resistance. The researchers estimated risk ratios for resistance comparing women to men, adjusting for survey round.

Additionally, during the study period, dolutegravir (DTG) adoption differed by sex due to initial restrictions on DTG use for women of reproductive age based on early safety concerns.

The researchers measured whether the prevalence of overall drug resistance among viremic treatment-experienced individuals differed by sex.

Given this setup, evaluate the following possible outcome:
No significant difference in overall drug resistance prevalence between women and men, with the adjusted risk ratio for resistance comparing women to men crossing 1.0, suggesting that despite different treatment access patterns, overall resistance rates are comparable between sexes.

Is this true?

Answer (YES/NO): NO